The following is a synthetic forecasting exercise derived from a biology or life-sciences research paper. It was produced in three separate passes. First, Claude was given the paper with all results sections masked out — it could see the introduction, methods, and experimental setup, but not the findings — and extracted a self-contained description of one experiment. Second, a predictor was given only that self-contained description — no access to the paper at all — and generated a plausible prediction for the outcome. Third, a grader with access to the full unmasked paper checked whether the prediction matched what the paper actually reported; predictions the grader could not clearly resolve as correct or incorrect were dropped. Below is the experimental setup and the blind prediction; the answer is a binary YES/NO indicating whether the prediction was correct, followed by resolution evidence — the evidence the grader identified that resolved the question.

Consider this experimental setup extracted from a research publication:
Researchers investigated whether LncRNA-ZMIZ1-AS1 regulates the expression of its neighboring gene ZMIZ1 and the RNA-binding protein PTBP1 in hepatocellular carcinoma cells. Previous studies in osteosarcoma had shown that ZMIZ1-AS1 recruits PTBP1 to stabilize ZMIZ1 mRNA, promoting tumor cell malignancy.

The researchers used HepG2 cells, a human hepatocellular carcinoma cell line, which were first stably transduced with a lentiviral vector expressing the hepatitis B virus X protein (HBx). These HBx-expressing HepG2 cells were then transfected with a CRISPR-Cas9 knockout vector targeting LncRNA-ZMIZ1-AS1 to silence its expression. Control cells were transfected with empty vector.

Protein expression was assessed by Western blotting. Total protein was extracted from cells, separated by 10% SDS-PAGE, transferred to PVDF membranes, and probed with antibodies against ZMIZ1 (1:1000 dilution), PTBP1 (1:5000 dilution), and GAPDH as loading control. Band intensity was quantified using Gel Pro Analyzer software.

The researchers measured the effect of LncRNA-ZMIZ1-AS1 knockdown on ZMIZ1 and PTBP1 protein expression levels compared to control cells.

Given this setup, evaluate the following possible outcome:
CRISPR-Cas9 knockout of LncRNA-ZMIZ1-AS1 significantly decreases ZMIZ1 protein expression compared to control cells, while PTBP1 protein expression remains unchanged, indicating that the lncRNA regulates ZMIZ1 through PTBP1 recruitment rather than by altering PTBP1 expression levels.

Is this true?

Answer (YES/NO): YES